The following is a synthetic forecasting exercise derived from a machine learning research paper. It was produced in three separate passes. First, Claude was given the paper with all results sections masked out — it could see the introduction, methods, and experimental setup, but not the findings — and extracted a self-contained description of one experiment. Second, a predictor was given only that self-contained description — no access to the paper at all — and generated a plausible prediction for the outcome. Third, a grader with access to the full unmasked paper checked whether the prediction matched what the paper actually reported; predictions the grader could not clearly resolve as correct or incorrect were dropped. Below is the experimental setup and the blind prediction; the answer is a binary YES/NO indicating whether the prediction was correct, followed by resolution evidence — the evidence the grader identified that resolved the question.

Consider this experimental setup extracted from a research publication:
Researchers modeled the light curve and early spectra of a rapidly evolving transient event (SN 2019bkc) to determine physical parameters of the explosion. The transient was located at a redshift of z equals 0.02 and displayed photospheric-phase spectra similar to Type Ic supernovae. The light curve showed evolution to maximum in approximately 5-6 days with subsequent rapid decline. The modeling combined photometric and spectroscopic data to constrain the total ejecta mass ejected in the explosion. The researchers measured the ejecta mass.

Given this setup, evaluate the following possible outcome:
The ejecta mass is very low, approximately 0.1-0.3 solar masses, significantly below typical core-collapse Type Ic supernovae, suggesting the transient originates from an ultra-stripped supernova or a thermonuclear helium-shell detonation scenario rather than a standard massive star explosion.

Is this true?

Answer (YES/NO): NO